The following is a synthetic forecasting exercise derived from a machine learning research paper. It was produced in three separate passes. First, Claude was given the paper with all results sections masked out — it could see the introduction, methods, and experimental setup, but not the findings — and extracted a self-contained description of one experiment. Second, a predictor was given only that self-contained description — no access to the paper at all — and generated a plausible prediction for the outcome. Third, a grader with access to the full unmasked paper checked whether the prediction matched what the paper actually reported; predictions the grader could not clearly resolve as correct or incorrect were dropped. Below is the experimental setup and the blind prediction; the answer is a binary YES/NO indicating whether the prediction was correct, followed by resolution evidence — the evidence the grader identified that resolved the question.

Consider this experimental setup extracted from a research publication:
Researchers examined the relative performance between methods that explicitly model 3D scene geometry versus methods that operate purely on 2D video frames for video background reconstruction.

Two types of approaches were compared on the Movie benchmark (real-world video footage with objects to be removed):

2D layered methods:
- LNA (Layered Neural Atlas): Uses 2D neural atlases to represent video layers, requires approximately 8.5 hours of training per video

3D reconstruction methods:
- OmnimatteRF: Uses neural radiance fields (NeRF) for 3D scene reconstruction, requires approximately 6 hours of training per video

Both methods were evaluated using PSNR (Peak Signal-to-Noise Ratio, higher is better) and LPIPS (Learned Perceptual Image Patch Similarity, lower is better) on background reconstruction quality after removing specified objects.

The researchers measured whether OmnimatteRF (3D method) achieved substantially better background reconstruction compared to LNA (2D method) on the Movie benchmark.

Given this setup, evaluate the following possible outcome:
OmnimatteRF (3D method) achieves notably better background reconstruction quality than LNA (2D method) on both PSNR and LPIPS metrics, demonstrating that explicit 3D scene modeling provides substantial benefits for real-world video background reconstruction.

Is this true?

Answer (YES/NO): YES